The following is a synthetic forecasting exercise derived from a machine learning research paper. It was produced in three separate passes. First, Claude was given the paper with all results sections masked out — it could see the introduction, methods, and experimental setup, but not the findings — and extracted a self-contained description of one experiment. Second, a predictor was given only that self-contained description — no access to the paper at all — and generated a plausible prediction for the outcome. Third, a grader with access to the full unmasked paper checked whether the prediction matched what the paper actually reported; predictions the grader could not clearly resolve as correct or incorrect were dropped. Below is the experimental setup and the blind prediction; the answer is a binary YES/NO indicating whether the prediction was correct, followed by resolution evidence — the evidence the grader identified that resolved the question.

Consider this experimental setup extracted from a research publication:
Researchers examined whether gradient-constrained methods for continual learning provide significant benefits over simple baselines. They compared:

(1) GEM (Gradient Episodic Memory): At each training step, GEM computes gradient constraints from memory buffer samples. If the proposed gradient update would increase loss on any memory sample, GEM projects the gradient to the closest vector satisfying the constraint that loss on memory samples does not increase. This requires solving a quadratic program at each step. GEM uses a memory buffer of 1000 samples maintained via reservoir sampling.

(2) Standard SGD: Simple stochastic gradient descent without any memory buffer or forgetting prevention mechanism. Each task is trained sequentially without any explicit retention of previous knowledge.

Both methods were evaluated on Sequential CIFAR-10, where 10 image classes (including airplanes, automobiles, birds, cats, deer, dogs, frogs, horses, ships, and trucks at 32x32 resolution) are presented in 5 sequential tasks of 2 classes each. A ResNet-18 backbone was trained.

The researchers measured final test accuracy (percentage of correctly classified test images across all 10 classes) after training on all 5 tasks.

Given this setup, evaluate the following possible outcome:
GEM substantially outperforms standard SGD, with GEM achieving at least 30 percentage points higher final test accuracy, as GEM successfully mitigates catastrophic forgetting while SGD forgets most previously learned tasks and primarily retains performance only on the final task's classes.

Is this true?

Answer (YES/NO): NO